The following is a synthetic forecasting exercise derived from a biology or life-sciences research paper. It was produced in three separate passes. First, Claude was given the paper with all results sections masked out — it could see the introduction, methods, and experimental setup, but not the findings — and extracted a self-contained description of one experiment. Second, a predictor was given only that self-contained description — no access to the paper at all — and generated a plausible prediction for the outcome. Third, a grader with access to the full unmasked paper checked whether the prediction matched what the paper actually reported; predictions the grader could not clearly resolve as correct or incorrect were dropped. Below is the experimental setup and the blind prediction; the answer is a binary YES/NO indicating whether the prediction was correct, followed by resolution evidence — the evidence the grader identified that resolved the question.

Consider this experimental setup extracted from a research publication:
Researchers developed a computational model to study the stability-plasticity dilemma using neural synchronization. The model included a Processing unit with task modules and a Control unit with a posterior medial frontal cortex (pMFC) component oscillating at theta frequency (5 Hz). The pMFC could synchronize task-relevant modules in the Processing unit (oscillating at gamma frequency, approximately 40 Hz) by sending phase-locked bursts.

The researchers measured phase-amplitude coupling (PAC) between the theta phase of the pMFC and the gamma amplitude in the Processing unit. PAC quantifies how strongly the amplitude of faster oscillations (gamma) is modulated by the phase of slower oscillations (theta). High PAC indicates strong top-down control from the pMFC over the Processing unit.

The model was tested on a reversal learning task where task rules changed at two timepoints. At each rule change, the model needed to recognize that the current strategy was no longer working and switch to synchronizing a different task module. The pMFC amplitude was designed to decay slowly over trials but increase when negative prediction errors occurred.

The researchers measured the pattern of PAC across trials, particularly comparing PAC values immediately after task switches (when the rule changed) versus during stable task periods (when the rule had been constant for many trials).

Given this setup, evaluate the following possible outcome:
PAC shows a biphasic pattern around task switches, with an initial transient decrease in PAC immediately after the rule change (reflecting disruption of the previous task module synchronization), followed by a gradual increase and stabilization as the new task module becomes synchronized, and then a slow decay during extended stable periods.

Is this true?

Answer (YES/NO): NO